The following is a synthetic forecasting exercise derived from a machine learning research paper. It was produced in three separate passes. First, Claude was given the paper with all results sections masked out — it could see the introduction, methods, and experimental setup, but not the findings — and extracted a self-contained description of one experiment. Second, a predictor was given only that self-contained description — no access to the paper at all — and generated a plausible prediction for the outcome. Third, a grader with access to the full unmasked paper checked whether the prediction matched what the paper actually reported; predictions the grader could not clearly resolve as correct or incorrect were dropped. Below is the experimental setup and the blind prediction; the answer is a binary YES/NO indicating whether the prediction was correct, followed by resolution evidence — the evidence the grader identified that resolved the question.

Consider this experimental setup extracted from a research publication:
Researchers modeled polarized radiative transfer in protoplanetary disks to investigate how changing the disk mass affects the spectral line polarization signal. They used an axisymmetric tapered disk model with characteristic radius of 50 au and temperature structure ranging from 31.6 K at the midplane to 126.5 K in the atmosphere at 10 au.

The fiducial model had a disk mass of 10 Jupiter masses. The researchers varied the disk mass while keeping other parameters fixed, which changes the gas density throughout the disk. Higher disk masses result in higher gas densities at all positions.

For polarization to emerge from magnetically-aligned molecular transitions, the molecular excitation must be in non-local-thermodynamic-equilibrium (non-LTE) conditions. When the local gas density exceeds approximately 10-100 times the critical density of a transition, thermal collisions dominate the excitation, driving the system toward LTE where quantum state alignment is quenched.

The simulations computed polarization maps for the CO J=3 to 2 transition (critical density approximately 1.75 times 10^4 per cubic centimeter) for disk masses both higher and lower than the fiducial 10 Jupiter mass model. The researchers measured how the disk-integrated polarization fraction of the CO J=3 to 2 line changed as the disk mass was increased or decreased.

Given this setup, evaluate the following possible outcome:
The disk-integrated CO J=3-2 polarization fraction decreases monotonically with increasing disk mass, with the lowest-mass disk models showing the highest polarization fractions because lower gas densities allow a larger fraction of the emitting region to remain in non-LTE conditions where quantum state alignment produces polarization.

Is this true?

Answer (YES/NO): YES